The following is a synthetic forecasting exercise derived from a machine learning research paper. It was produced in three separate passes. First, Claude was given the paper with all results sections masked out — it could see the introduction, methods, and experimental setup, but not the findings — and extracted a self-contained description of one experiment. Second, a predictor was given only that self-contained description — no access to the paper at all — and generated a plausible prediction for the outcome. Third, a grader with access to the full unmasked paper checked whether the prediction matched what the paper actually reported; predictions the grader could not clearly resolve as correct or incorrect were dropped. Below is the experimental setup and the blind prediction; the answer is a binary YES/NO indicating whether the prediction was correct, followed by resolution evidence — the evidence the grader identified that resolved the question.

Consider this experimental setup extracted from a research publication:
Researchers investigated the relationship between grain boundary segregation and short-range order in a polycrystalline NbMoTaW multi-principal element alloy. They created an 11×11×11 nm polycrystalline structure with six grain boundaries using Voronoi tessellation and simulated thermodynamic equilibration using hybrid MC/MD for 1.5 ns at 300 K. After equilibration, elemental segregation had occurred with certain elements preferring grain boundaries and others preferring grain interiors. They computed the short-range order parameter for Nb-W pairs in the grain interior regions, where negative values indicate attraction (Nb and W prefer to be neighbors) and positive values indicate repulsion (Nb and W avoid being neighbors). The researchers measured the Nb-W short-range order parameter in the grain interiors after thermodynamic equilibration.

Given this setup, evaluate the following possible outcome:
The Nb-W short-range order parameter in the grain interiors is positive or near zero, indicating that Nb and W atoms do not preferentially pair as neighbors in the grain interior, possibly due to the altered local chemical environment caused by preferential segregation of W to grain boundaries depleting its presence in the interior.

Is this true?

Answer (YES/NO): YES